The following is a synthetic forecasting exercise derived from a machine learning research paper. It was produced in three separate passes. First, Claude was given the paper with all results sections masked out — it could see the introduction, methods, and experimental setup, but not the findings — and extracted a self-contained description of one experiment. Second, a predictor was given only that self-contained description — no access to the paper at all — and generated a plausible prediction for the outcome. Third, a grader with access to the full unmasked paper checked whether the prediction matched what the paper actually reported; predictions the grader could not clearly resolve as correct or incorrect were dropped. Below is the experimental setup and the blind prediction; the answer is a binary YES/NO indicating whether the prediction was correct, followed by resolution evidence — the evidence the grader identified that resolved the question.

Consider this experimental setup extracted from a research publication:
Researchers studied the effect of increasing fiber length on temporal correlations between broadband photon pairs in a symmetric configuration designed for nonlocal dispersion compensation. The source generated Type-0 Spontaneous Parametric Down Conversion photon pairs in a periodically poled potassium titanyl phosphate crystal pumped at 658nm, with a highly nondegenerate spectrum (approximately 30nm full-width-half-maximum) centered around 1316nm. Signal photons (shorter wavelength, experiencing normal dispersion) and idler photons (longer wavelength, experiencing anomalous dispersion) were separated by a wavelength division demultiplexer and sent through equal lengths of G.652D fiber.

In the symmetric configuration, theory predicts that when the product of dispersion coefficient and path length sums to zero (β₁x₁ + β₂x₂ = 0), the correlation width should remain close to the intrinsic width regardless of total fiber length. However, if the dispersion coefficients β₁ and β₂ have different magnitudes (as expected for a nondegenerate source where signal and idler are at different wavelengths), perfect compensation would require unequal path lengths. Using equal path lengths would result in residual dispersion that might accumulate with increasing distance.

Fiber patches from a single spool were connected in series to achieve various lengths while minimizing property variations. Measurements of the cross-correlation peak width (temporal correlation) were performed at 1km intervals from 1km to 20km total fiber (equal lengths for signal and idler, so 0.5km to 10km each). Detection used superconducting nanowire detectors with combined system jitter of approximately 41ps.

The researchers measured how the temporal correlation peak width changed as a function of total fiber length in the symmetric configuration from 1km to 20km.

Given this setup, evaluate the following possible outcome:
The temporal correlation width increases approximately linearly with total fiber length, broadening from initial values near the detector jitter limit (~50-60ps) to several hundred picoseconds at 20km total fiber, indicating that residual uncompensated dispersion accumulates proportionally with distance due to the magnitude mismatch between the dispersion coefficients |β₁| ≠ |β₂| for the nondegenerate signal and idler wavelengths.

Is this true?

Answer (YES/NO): NO